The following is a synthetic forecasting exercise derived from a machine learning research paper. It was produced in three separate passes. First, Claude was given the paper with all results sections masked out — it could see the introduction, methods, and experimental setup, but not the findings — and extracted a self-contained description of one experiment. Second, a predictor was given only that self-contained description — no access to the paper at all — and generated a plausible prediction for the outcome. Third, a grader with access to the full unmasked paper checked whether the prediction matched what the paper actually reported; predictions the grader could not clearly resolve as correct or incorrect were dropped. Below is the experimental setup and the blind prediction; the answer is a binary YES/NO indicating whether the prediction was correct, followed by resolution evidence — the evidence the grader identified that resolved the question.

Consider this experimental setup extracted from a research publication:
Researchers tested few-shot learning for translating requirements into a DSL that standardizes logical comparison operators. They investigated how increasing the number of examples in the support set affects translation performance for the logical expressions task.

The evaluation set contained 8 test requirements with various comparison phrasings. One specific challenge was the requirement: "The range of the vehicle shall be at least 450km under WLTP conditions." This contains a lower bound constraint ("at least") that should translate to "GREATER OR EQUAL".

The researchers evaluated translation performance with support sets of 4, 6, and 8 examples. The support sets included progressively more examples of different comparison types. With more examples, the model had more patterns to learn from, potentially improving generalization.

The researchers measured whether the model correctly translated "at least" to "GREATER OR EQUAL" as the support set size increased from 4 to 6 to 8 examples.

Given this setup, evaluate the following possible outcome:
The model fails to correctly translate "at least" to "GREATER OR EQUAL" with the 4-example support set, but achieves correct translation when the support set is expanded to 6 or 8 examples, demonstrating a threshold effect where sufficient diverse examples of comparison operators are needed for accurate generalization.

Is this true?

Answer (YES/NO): NO